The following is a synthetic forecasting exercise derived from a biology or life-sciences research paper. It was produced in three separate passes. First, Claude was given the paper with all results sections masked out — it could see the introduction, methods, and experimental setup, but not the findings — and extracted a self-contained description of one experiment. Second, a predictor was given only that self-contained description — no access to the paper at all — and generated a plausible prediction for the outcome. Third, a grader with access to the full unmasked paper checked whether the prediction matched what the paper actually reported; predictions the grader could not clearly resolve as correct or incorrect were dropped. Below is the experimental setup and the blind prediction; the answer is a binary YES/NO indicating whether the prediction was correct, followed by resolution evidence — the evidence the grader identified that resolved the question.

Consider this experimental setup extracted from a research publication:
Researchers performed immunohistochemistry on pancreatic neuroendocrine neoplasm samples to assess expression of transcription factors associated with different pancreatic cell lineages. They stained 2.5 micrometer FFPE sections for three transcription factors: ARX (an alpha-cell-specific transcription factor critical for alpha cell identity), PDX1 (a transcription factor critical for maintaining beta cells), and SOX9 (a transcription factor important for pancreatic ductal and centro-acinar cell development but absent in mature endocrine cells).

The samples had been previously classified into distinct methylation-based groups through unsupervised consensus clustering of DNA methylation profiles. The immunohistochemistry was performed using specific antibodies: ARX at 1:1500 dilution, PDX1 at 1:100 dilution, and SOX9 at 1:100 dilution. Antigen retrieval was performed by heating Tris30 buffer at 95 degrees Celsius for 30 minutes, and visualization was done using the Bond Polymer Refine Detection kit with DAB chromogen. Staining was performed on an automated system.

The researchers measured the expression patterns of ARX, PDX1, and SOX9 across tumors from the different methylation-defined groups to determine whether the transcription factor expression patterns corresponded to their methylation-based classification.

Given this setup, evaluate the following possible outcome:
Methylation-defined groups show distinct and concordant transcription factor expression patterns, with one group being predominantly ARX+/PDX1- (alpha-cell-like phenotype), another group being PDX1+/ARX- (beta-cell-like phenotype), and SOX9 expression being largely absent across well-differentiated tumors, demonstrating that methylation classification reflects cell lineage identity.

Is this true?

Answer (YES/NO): NO